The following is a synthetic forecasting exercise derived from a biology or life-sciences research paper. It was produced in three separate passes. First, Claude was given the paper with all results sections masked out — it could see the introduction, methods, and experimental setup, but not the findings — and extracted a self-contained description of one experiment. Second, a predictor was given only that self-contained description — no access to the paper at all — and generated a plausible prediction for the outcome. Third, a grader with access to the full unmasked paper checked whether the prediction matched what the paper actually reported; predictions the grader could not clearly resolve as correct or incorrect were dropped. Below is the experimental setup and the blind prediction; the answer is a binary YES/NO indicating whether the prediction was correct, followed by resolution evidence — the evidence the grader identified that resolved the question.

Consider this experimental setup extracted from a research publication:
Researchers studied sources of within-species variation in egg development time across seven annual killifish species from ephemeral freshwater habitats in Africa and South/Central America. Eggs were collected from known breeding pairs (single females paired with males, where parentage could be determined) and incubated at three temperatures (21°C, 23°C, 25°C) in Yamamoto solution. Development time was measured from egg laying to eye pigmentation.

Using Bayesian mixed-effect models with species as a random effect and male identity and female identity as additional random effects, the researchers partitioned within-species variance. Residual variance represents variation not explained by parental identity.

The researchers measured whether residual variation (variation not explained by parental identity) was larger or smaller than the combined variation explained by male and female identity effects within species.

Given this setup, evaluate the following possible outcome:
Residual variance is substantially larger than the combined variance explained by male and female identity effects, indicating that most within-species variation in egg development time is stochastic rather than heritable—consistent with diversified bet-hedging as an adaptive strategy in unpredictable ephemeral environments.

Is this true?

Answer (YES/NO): NO